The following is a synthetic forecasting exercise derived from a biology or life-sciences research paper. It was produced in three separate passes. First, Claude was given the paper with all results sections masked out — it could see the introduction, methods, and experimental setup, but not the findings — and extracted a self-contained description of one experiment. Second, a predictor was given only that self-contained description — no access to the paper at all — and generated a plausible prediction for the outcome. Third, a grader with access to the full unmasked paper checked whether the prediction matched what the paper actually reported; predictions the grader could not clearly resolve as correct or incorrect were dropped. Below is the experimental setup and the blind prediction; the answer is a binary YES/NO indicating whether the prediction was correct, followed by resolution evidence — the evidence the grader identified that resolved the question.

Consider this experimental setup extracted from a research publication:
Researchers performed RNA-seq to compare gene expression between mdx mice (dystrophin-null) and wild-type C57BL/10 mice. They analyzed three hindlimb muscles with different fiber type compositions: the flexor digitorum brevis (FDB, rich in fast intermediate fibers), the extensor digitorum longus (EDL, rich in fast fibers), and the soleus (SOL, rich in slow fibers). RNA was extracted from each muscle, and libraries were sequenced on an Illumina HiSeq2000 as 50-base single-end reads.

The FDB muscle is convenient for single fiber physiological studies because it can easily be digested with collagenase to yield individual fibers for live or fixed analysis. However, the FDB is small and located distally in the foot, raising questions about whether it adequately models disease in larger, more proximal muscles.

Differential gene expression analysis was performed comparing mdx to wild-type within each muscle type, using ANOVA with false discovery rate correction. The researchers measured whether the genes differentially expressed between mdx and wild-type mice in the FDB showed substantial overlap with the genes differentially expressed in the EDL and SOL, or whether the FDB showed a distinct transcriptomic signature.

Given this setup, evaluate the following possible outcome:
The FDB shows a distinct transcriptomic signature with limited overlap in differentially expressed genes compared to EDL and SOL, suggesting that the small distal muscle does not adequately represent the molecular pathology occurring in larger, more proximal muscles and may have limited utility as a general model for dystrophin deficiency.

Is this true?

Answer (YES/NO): NO